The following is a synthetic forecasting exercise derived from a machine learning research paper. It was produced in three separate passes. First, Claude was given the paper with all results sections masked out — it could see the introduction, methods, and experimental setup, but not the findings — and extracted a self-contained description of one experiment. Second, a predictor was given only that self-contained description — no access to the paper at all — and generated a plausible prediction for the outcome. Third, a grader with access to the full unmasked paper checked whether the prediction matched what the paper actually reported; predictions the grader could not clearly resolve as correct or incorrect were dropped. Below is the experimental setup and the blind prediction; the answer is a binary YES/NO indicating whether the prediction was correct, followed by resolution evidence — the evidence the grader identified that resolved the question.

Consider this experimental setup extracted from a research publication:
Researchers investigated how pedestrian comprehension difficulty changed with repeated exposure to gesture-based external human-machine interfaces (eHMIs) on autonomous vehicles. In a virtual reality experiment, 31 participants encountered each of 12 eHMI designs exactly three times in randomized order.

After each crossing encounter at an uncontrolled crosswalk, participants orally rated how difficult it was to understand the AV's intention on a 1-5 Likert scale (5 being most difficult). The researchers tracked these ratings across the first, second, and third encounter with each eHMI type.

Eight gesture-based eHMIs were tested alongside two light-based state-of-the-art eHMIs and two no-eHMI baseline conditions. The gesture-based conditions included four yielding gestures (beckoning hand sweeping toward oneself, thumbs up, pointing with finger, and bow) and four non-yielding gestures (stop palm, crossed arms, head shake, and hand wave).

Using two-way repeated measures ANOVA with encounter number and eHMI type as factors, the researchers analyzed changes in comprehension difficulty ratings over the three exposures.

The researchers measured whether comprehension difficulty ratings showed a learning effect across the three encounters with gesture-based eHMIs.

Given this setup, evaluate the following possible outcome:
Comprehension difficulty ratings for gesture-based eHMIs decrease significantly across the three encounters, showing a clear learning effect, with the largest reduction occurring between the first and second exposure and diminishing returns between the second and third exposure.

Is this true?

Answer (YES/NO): NO